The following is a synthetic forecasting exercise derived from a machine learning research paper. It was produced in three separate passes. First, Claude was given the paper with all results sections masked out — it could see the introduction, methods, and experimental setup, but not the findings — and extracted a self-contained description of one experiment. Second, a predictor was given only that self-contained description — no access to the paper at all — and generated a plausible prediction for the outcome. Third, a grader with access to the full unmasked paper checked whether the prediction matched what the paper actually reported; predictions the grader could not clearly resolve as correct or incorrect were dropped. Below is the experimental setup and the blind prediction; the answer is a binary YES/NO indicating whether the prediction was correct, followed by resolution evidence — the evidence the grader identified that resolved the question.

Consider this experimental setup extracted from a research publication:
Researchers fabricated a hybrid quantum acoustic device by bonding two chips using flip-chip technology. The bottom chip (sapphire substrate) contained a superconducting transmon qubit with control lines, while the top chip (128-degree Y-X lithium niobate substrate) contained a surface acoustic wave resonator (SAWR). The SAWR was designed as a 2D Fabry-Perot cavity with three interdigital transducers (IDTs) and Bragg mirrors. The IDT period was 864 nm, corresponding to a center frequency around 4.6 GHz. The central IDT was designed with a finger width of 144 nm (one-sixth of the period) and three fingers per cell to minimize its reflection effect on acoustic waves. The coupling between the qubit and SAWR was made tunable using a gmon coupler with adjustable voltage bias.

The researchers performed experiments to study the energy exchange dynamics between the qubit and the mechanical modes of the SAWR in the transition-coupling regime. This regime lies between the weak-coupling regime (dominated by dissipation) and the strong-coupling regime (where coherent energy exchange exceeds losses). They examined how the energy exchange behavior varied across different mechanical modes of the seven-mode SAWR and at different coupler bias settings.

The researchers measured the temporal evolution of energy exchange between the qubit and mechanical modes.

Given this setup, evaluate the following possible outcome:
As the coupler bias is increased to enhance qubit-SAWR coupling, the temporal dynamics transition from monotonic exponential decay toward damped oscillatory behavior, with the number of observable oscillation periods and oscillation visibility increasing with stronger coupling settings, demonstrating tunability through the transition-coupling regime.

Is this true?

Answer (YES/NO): YES